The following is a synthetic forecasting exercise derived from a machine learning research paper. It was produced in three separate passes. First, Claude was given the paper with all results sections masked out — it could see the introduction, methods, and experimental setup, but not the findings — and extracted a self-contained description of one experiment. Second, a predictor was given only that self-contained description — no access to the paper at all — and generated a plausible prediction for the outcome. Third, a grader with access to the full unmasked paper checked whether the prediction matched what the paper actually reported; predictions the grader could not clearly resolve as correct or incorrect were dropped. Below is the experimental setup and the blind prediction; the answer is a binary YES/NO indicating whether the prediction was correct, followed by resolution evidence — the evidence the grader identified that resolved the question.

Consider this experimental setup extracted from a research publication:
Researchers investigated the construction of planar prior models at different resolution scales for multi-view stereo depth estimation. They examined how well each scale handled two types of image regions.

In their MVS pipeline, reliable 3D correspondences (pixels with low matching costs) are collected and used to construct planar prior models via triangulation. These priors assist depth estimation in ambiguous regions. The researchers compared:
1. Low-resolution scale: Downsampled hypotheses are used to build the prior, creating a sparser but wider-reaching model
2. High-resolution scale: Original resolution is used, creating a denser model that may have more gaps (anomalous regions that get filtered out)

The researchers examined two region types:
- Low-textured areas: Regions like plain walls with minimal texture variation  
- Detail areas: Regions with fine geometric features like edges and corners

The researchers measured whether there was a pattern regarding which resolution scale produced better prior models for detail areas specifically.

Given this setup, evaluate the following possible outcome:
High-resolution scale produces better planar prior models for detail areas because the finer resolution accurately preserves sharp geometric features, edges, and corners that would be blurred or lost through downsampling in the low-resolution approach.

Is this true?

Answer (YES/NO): YES